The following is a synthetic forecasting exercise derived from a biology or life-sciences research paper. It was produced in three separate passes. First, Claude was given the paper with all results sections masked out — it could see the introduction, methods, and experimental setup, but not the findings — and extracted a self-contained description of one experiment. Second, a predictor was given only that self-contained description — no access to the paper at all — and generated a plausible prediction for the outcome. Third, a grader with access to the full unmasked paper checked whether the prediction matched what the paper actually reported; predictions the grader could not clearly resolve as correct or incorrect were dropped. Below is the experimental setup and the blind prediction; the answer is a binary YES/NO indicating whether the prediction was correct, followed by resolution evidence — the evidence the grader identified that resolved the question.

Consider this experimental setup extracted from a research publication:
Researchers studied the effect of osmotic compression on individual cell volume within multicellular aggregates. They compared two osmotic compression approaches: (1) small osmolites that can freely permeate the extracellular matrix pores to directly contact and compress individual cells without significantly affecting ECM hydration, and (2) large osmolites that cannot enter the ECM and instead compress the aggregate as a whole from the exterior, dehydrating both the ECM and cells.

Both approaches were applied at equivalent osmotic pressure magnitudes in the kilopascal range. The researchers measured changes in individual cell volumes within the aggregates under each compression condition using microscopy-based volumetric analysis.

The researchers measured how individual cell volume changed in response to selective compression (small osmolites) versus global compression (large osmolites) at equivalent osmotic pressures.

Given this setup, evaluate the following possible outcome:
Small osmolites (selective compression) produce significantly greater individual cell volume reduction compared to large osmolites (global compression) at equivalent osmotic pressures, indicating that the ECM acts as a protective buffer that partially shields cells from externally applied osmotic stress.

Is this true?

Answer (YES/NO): NO